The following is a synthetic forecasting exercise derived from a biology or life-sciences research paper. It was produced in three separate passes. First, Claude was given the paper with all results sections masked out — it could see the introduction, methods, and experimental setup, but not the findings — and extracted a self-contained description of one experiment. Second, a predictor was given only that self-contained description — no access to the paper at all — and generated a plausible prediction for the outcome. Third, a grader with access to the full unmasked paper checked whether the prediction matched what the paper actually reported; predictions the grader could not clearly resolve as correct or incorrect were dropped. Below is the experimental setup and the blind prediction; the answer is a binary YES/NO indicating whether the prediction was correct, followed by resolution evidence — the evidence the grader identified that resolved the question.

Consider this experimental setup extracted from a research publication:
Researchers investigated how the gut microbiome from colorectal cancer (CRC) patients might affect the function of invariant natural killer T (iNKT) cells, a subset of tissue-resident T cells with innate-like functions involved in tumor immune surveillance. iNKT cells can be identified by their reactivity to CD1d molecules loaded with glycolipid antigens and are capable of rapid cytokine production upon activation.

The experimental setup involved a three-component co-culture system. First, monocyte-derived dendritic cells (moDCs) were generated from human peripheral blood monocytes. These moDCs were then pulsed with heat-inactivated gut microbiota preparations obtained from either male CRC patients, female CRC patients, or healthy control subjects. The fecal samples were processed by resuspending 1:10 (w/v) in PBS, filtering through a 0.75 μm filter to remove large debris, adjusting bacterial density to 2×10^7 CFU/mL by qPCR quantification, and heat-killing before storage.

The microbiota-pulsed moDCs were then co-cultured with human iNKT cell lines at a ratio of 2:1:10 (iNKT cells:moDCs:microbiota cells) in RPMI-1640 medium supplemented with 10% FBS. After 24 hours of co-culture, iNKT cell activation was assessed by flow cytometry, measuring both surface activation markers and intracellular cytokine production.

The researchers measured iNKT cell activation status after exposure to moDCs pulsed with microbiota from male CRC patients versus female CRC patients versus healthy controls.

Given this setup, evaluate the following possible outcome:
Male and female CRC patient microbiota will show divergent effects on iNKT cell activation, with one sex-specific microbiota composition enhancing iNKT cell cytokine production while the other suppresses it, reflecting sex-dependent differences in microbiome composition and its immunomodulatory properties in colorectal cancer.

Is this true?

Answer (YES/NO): NO